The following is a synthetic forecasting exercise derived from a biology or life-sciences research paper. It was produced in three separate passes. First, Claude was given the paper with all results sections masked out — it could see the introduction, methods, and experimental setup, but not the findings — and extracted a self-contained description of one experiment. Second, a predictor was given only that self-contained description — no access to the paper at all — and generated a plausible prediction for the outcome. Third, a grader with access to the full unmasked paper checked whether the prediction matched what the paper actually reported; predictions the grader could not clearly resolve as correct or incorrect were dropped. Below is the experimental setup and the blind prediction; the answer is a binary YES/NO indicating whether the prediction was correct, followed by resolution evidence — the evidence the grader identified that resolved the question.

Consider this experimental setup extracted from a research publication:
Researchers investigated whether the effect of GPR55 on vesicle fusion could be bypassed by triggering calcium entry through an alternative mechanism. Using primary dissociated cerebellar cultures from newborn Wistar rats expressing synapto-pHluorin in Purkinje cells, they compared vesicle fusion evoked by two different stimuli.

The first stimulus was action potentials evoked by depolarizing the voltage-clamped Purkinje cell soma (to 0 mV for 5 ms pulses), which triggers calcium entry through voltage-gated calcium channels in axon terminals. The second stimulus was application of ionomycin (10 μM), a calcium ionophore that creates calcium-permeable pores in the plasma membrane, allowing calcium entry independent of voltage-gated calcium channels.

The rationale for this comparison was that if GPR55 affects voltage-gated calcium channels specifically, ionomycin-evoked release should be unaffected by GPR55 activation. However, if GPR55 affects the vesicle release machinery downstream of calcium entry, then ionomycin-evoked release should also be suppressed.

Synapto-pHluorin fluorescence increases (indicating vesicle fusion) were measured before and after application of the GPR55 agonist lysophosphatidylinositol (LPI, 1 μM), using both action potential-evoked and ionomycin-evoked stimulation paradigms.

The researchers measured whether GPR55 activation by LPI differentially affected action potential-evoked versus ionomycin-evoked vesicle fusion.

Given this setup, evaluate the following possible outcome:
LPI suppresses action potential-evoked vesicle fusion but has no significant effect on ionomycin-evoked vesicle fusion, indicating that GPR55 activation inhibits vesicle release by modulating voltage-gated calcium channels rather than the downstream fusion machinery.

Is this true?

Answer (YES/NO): NO